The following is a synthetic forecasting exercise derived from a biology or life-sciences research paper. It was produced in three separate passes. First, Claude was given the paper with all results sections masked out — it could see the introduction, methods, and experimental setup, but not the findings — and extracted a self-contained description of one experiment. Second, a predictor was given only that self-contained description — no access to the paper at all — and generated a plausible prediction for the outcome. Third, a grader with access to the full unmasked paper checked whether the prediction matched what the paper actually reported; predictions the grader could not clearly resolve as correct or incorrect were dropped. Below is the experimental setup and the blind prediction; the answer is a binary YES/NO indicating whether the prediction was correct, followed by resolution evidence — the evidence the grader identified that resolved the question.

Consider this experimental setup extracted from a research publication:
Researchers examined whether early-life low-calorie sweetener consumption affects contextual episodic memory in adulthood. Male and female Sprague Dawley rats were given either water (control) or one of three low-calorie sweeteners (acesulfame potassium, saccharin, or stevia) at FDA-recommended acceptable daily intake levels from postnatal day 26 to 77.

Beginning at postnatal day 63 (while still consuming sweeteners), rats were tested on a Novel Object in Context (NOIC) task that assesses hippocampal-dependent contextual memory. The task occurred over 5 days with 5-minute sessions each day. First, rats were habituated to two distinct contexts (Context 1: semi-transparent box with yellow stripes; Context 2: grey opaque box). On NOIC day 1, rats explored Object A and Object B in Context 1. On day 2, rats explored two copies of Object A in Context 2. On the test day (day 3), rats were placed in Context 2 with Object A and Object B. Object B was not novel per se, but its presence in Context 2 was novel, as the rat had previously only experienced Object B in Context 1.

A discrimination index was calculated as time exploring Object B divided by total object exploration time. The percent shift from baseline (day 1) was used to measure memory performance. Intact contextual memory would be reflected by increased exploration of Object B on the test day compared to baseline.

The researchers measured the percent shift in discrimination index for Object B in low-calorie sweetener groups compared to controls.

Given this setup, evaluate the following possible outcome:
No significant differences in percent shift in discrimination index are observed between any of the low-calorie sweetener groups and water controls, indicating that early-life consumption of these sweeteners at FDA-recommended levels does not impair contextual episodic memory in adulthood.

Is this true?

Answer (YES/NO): NO